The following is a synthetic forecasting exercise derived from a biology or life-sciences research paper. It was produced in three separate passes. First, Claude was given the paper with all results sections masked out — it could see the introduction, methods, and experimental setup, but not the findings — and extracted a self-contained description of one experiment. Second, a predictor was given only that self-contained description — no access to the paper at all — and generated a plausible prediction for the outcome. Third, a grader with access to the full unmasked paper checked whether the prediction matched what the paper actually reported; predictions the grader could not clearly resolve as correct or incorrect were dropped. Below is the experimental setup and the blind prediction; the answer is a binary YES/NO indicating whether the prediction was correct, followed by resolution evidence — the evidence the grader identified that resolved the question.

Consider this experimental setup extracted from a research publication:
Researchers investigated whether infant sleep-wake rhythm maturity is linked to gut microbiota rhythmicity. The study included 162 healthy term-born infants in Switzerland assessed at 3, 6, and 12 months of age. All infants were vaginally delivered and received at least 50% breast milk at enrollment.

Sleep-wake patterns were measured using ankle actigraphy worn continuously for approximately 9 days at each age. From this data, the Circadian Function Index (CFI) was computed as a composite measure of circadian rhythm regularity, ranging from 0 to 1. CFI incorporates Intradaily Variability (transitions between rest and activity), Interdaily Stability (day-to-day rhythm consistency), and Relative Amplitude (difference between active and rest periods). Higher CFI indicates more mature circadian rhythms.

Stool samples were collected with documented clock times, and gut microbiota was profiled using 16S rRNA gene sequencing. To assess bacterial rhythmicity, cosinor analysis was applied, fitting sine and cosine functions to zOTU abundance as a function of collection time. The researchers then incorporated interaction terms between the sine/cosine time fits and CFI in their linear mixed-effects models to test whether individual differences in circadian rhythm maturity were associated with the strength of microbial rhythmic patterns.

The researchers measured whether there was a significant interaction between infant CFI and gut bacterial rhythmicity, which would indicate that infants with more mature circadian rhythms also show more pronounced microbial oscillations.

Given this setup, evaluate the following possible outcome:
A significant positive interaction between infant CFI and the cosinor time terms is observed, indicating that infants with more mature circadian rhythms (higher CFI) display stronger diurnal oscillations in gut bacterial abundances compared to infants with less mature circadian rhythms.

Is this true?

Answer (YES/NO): YES